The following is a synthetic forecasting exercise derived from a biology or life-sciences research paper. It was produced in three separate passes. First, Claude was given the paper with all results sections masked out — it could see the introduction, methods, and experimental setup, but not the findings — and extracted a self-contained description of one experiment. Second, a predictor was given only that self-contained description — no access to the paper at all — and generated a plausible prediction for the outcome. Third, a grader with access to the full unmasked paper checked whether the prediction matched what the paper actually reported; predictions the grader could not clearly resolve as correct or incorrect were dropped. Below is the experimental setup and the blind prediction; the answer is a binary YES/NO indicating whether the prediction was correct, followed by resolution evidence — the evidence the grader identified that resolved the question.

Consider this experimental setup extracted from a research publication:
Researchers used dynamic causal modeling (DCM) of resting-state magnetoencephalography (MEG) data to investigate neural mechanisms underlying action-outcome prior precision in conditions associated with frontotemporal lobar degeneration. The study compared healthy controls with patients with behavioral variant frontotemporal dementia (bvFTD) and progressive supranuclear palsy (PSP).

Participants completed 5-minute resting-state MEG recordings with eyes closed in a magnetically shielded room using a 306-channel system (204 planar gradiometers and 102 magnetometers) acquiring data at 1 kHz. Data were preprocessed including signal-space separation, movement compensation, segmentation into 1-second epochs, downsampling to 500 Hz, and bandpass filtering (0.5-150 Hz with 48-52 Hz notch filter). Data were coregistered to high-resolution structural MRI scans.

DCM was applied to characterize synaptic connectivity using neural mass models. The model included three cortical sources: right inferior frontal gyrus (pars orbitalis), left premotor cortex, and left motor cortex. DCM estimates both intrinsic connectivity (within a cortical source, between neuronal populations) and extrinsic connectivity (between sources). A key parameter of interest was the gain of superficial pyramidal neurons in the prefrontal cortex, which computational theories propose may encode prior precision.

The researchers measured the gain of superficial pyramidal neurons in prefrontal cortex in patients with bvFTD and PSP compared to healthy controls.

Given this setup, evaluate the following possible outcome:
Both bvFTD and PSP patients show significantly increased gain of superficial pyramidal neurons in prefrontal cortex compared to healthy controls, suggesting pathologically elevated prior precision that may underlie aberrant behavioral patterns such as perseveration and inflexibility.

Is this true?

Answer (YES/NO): NO